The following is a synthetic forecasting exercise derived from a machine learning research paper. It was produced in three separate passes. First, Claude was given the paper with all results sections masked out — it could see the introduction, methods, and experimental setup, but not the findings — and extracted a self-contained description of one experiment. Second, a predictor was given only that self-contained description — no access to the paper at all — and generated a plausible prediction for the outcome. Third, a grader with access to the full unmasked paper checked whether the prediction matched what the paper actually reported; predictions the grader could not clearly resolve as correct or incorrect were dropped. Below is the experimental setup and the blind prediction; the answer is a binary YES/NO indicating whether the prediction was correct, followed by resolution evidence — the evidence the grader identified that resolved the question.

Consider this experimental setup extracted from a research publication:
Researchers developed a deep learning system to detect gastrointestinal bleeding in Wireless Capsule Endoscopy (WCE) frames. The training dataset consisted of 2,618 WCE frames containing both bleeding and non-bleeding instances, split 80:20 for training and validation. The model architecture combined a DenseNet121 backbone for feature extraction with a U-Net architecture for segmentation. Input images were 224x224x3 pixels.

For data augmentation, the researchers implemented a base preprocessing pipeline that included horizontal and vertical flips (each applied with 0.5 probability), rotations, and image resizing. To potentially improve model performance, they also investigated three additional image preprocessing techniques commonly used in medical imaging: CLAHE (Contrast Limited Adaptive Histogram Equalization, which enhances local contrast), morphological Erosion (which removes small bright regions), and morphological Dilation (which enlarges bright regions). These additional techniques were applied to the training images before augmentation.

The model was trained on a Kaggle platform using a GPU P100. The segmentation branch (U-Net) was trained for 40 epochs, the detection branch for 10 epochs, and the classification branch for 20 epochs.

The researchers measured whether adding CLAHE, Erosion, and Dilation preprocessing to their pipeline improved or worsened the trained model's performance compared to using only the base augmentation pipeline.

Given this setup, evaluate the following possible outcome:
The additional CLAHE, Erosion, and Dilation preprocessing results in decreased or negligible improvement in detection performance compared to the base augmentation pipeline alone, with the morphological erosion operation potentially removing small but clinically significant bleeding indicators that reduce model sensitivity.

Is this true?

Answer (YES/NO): YES